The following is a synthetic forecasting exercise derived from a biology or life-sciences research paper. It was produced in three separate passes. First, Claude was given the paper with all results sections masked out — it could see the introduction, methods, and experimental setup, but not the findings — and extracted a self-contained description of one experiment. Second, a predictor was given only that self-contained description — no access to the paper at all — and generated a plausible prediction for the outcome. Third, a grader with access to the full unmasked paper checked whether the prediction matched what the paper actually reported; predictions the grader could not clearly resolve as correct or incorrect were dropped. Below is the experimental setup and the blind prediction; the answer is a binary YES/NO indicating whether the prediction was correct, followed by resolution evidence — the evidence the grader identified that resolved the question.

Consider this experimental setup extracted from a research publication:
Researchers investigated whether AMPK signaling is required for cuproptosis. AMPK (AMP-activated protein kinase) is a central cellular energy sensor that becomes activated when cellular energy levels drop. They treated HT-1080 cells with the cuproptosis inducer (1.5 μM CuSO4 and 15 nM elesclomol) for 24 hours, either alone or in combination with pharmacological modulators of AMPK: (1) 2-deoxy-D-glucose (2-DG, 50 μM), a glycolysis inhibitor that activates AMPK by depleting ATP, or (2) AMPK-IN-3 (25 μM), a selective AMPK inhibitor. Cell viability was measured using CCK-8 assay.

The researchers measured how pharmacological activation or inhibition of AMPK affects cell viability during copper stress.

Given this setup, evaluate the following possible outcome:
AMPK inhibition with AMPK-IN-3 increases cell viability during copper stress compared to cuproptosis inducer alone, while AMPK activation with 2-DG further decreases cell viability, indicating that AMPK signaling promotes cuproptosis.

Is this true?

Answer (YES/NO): YES